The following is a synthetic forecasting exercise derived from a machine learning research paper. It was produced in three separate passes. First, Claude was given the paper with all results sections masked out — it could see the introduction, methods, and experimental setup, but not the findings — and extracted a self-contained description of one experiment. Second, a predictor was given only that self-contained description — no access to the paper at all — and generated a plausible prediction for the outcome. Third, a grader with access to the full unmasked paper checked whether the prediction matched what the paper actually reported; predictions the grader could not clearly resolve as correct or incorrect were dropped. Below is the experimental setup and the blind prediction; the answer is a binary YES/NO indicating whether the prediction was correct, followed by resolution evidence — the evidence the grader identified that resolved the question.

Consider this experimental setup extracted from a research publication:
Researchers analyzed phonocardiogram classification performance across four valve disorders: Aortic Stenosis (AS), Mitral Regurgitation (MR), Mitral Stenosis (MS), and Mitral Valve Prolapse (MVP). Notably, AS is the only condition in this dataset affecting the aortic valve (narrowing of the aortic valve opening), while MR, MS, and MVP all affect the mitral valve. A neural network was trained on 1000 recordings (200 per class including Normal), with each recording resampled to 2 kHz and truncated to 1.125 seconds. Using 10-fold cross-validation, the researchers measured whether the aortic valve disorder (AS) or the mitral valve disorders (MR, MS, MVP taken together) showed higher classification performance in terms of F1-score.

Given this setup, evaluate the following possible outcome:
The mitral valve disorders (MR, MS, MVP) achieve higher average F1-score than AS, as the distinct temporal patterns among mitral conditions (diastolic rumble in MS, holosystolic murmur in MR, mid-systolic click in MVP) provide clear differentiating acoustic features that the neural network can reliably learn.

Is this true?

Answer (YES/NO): NO